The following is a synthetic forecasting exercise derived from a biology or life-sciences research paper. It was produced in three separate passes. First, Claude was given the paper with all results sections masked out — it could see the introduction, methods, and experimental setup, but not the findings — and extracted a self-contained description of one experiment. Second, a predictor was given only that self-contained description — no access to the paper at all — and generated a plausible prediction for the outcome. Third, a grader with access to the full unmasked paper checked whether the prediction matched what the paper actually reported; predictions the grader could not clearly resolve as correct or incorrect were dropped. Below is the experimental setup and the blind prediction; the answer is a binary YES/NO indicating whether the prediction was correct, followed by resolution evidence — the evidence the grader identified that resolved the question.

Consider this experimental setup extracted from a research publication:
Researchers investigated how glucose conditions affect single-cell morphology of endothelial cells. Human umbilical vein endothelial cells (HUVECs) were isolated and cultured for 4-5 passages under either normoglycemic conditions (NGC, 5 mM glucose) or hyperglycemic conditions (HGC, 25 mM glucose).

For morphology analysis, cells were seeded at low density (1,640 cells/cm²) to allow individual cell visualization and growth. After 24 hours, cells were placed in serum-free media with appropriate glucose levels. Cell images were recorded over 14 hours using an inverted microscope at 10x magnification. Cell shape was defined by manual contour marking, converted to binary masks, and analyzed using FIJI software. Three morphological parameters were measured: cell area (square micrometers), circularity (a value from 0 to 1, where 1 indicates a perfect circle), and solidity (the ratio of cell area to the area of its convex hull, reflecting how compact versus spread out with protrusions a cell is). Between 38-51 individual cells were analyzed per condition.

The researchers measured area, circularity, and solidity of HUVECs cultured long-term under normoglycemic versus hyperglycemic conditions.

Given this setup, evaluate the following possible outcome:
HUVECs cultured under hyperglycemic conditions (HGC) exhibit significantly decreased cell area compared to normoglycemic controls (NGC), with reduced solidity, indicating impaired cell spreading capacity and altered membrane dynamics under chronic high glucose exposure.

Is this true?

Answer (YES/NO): NO